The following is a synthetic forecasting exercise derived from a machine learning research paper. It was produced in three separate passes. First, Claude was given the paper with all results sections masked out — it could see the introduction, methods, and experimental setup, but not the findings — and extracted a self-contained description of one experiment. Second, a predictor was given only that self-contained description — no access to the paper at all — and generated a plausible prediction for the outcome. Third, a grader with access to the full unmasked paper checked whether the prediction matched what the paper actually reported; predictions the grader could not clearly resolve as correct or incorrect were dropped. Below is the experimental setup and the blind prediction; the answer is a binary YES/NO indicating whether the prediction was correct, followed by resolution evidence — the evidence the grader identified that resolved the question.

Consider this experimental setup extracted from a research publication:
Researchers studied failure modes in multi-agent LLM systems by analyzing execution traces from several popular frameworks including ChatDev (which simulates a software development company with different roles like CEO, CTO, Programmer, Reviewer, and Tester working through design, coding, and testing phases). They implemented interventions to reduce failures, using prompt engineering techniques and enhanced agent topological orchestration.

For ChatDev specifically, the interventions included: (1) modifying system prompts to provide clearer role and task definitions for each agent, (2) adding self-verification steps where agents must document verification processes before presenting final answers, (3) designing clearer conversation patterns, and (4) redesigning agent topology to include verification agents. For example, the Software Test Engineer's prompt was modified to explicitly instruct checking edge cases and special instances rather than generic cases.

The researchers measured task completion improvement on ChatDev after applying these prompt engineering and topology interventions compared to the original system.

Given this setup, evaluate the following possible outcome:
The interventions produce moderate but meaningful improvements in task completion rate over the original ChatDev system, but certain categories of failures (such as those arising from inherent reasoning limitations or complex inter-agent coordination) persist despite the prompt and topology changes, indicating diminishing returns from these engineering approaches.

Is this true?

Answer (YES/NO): YES